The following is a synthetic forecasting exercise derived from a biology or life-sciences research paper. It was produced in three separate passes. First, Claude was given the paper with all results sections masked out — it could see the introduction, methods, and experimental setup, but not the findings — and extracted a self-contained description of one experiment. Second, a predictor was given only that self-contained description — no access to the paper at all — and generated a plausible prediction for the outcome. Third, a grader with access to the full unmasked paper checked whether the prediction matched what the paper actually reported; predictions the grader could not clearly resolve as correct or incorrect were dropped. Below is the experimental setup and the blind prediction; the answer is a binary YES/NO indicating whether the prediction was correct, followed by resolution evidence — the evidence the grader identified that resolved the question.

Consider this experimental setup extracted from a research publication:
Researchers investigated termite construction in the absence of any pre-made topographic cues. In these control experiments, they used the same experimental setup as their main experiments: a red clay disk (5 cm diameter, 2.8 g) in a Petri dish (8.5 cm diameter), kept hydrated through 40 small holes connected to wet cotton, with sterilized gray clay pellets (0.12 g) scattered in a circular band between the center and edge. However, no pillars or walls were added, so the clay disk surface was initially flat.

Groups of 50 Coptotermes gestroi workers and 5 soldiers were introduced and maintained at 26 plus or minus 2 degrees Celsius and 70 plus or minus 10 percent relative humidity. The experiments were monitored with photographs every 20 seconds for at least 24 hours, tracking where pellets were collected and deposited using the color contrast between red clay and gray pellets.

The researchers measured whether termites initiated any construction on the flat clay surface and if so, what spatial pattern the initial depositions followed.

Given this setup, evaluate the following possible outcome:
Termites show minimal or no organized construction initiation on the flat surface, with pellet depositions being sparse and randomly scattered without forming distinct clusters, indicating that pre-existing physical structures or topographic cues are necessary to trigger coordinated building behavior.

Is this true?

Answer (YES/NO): NO